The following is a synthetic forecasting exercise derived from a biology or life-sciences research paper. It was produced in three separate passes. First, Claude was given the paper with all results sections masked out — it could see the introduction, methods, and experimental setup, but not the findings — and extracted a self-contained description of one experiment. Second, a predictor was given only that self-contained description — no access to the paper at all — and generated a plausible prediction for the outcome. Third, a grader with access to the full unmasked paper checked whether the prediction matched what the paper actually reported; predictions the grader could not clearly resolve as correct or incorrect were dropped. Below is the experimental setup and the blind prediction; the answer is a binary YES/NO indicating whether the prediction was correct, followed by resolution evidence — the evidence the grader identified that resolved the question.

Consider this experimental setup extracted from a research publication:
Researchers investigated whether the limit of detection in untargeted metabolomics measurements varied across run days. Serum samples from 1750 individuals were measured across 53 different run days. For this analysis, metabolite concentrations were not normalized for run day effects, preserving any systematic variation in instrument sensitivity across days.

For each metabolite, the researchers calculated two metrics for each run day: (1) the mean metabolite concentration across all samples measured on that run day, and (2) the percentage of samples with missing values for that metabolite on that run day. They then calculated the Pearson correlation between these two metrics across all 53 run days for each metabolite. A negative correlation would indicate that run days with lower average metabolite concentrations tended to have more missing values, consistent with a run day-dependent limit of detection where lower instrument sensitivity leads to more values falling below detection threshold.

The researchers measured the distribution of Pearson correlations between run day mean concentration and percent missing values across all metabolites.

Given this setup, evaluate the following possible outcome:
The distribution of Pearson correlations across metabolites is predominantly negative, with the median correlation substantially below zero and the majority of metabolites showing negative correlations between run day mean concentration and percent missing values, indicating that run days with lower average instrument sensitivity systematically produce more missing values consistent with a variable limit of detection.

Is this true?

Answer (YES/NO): YES